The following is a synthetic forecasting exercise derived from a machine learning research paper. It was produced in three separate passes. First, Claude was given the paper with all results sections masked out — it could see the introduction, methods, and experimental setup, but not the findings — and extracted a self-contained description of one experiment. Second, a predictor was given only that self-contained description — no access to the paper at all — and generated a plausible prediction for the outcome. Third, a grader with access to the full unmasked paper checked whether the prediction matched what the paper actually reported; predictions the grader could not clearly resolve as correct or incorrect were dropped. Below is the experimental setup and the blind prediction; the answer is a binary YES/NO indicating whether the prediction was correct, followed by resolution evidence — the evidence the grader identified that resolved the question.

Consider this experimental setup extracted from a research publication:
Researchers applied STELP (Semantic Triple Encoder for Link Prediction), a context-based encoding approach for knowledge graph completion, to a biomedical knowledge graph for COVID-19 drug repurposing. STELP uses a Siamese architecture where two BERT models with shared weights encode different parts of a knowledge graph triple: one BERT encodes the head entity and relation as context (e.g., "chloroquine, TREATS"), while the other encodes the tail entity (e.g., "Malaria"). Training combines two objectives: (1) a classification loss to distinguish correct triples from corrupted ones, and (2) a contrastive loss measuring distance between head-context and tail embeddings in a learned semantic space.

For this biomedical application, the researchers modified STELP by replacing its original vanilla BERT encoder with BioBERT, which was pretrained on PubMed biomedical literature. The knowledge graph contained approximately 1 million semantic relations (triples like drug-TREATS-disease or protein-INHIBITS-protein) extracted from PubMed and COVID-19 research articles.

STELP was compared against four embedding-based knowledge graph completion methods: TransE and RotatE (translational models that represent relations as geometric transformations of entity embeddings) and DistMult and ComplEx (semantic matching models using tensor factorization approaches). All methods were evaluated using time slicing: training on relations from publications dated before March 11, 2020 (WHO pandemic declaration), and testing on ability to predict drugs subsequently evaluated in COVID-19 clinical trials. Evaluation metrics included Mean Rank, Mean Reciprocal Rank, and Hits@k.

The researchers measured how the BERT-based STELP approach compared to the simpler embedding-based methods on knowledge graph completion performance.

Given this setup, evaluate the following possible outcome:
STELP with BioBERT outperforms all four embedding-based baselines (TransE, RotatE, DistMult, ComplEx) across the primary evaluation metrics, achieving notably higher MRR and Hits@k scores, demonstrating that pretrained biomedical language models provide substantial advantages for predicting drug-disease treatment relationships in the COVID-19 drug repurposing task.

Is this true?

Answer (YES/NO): NO